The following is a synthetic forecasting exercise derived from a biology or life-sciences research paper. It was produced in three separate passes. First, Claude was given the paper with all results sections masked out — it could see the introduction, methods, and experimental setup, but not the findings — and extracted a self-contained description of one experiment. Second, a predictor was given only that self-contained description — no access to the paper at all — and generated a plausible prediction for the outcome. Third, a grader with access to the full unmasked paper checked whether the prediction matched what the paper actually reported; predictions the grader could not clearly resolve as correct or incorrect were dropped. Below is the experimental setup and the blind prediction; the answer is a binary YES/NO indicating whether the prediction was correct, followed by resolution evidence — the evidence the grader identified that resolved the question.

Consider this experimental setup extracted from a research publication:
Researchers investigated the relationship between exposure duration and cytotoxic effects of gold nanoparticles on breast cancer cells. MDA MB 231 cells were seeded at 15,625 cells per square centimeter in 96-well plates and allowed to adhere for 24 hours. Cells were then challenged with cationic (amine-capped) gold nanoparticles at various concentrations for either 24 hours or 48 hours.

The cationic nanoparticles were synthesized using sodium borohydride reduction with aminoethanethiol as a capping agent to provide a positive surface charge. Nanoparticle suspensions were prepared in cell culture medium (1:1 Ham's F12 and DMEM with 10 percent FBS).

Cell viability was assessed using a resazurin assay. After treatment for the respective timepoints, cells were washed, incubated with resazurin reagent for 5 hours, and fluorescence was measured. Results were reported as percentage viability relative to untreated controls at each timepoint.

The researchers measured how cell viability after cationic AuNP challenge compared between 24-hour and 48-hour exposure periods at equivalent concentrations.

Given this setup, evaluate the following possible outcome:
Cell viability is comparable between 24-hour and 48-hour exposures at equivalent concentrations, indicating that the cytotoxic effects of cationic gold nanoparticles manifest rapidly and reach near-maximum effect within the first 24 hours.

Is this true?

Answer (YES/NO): NO